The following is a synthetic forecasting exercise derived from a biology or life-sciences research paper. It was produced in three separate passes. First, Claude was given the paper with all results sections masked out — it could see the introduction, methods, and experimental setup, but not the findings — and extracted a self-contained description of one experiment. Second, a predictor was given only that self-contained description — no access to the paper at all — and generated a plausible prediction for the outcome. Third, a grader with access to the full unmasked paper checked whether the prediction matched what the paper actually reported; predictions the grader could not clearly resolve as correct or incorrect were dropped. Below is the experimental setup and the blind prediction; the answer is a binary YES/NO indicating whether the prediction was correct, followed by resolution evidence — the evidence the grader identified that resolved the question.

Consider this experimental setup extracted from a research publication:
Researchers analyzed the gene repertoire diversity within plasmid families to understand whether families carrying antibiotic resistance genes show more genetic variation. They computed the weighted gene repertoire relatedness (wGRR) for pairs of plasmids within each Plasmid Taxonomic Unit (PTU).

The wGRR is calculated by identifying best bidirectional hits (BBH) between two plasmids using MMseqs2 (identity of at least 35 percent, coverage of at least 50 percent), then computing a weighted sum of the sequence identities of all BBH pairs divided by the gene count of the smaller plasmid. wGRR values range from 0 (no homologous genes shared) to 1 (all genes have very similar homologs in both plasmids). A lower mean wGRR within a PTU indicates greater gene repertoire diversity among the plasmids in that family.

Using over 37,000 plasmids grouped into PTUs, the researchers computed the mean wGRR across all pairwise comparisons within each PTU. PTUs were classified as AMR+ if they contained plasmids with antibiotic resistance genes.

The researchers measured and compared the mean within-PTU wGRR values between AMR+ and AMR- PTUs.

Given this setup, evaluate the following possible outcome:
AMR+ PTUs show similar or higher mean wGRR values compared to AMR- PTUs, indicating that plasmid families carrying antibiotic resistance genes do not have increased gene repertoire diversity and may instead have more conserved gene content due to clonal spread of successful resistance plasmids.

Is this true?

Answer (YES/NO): NO